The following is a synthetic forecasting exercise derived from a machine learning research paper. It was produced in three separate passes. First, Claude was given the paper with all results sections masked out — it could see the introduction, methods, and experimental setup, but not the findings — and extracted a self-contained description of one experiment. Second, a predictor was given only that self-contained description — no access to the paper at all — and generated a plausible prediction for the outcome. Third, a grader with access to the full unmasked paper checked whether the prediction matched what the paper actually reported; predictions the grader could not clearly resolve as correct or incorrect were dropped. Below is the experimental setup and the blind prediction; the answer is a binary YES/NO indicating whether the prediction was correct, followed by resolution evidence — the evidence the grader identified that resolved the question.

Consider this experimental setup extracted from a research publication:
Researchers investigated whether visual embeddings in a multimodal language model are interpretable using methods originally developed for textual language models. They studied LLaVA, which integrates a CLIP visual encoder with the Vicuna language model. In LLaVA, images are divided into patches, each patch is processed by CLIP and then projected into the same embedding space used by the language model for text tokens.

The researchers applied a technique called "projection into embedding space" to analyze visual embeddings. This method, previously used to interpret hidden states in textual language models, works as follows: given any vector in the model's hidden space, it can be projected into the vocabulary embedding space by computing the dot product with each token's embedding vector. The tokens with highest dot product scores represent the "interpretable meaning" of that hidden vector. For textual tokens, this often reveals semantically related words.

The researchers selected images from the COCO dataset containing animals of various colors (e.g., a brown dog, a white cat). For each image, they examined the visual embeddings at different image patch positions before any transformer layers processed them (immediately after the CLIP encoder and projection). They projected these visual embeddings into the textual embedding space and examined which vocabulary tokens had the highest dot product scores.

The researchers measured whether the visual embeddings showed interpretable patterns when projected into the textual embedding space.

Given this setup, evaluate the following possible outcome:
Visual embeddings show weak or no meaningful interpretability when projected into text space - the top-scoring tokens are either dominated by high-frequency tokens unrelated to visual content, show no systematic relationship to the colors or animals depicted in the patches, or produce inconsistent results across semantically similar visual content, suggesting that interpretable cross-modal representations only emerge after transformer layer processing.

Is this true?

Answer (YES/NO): NO